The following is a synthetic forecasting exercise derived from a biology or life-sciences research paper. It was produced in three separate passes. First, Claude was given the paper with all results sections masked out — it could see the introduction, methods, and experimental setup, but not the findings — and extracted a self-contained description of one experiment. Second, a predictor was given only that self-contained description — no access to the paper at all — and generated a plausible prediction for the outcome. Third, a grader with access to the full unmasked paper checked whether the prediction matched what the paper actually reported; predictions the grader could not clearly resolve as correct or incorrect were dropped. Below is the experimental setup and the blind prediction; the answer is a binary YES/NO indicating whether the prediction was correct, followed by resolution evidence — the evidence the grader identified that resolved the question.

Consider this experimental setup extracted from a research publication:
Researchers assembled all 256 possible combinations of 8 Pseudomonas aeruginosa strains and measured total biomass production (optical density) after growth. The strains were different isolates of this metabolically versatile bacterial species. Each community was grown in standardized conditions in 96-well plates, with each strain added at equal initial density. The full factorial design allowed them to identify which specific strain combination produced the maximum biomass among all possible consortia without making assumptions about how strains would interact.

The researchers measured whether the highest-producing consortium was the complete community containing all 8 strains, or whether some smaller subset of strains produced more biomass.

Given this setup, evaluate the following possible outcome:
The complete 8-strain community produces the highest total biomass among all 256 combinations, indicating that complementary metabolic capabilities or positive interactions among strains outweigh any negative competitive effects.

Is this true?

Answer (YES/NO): NO